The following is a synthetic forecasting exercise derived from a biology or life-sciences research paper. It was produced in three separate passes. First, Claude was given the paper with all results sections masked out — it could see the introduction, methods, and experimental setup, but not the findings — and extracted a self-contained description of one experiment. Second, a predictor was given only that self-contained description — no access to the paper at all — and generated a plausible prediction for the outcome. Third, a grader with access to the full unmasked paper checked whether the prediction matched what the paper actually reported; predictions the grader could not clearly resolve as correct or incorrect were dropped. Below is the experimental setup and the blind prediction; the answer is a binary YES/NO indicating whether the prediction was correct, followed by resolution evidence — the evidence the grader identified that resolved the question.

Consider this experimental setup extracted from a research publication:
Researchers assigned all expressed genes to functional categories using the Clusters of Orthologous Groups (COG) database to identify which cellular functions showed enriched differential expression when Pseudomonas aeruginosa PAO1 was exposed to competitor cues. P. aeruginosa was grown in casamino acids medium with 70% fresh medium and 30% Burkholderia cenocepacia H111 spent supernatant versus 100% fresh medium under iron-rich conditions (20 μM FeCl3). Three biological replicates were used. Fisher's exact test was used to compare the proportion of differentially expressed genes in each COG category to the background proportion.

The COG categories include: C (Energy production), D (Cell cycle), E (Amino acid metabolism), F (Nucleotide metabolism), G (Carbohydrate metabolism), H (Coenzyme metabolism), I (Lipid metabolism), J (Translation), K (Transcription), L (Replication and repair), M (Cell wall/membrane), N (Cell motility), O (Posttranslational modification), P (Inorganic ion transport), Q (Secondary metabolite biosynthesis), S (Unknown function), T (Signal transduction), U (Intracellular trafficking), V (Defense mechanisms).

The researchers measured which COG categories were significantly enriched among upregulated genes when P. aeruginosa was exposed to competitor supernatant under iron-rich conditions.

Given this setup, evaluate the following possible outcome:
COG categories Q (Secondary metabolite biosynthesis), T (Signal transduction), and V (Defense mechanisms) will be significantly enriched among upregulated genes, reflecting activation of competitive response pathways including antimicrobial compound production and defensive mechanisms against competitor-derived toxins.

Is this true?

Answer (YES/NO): NO